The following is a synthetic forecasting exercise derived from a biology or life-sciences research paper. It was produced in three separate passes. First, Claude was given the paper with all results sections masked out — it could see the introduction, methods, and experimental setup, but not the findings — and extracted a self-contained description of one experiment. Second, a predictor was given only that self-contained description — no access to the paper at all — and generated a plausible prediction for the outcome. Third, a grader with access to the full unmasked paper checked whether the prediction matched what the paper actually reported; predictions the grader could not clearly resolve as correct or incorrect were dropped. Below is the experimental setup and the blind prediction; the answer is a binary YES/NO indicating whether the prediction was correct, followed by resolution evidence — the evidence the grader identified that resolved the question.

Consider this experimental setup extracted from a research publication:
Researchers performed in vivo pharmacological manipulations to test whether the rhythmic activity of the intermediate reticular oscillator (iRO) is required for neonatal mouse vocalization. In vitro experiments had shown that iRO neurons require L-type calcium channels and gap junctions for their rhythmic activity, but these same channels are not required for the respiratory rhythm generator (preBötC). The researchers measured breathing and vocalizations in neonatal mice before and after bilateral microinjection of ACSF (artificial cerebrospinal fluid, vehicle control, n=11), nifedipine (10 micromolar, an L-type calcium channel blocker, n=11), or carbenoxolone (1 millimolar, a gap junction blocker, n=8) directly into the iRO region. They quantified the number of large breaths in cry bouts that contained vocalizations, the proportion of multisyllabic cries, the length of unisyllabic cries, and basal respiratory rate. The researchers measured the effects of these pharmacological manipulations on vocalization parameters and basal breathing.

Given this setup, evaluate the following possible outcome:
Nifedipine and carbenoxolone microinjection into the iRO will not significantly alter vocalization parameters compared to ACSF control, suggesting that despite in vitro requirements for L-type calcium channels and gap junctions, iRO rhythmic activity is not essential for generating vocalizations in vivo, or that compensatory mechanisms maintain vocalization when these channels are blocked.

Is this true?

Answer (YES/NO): NO